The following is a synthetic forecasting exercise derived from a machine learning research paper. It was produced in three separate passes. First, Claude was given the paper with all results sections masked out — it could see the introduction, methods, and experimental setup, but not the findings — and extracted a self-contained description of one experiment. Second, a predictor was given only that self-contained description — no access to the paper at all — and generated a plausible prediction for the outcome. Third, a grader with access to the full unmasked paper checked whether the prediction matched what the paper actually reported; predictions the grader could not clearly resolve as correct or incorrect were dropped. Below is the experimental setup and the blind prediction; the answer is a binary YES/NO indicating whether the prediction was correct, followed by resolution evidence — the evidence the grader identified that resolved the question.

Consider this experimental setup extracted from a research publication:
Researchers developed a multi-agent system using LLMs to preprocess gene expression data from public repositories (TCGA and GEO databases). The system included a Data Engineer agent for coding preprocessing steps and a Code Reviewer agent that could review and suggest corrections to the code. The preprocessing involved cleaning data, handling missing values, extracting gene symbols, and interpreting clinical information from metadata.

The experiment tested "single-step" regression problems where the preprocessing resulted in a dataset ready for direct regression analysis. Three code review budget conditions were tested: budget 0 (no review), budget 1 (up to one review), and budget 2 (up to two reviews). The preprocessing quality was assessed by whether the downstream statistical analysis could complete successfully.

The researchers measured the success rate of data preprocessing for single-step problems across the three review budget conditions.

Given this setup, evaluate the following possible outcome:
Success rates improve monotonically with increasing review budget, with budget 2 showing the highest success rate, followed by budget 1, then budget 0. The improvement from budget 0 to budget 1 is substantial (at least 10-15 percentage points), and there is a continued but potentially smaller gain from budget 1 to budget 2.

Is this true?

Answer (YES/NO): NO